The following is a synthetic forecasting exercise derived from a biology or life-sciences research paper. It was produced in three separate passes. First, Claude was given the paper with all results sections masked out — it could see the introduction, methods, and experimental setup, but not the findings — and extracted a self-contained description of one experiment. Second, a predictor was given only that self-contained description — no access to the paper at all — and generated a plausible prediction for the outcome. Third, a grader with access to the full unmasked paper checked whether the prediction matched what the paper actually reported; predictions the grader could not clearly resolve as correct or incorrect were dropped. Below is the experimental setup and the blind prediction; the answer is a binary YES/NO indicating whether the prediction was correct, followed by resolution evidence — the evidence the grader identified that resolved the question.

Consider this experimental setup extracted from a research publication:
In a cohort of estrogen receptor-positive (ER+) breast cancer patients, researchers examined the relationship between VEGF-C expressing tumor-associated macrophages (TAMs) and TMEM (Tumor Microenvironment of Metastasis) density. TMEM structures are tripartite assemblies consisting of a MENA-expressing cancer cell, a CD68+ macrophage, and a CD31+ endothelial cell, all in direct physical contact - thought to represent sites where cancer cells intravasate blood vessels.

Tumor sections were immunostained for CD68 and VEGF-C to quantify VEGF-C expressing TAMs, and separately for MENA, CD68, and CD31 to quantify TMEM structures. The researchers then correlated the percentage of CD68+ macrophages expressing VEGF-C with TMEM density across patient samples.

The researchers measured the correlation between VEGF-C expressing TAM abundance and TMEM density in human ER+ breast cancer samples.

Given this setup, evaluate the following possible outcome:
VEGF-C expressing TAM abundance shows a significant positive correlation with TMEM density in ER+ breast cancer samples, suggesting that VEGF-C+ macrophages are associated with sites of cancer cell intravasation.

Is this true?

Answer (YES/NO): NO